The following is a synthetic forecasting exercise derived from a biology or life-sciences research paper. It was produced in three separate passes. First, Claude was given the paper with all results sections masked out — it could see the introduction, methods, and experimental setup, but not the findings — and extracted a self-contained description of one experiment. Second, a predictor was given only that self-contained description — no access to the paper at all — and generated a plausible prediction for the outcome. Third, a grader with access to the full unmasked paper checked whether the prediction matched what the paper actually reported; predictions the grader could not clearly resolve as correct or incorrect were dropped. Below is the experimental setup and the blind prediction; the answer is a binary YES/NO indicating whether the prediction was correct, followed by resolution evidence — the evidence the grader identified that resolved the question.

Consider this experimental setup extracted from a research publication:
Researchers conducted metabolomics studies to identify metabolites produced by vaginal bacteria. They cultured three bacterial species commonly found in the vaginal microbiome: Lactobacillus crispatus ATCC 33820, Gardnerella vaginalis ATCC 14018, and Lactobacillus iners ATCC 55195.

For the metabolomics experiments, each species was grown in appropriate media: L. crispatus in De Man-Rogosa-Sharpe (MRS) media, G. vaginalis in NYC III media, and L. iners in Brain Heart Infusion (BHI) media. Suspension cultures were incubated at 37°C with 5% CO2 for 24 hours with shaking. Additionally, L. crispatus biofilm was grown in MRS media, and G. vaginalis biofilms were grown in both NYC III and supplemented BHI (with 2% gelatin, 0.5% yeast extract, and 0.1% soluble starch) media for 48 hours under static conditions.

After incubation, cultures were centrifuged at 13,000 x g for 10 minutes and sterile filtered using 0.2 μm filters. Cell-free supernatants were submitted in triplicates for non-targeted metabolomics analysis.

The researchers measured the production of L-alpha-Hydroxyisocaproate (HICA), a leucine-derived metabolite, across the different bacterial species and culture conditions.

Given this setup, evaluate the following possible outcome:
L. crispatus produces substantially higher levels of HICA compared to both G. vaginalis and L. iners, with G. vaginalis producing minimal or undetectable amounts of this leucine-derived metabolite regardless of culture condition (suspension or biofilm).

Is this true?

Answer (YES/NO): NO